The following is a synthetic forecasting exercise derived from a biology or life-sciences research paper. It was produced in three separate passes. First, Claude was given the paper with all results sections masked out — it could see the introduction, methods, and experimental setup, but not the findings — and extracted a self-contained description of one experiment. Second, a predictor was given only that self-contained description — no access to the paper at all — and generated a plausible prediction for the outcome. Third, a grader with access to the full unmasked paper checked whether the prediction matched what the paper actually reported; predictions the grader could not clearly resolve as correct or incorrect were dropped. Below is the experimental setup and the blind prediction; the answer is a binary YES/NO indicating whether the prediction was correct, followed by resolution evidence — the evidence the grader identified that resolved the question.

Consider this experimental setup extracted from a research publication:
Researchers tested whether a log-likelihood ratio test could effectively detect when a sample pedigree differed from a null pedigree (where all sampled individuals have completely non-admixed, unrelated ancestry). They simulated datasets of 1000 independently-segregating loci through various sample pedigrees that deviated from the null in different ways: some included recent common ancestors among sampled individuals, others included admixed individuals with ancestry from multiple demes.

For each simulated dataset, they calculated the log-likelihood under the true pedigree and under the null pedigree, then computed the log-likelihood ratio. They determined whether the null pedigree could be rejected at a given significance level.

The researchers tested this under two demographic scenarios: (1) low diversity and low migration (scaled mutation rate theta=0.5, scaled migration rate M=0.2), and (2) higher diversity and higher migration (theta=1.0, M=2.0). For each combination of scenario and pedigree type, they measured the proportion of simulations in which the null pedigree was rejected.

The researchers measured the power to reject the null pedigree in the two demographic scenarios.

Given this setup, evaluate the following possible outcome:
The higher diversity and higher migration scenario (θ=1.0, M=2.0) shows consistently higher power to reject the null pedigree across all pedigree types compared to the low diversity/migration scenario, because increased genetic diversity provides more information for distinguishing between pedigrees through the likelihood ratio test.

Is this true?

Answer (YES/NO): NO